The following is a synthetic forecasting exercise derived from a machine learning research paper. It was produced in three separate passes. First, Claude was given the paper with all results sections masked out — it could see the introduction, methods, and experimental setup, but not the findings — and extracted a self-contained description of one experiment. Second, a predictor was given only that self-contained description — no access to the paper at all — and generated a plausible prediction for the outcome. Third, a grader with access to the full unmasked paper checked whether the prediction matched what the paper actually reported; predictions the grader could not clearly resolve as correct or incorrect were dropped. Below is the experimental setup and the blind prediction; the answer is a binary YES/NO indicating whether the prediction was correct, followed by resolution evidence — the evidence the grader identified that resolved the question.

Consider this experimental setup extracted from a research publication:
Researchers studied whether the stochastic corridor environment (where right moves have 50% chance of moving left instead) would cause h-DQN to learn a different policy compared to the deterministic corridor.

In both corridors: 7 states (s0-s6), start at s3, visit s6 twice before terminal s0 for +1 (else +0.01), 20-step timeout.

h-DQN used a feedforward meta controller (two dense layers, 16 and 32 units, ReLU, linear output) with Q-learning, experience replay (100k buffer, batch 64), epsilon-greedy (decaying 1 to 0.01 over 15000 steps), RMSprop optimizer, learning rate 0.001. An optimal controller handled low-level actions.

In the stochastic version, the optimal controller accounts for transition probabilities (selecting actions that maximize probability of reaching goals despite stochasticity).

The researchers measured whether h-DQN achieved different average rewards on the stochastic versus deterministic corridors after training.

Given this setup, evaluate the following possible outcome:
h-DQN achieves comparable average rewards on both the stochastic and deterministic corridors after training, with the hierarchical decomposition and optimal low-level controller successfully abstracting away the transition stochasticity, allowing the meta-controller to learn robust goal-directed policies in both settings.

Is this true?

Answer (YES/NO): NO